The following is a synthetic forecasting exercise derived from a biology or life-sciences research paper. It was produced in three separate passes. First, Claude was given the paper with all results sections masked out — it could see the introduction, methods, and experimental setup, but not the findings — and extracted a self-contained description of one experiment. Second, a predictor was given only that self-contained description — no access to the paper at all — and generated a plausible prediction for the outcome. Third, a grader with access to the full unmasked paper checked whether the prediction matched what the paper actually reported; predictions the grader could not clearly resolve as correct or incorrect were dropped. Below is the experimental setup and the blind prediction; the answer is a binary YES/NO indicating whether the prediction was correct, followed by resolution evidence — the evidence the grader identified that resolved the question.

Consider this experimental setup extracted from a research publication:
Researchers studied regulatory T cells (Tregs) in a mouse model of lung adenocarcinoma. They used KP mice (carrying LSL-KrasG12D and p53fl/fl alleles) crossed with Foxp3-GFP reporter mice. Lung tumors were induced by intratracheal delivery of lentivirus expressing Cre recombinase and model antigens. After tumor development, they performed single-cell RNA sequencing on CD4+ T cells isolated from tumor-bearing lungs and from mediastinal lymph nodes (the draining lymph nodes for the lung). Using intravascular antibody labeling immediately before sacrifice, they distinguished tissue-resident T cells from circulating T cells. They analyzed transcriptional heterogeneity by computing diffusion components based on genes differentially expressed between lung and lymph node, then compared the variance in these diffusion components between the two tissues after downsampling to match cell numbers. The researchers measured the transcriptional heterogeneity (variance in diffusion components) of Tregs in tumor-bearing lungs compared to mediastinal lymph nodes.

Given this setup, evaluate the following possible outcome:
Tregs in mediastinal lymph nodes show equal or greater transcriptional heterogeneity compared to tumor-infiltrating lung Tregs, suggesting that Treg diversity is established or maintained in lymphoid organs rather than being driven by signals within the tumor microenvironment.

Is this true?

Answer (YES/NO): NO